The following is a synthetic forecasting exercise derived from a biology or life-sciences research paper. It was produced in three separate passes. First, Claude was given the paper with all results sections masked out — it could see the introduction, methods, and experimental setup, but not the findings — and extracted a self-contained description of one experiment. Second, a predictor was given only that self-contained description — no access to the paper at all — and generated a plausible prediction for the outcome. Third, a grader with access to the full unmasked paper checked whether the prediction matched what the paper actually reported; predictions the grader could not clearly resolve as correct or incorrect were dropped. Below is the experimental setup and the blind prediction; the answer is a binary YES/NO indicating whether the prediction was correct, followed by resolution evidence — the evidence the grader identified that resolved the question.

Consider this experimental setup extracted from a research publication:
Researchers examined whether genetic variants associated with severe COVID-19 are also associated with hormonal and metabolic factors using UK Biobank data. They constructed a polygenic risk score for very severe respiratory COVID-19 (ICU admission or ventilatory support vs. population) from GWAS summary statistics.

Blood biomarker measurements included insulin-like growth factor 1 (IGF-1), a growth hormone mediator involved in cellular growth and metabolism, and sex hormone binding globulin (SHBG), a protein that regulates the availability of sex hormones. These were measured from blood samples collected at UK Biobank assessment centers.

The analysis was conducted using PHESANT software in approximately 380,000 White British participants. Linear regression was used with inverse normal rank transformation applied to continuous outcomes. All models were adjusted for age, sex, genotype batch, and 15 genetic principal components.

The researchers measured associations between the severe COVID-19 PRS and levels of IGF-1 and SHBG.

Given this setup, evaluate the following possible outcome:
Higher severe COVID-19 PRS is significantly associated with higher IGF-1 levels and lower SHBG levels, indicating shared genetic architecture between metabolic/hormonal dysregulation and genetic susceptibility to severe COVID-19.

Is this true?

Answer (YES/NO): NO